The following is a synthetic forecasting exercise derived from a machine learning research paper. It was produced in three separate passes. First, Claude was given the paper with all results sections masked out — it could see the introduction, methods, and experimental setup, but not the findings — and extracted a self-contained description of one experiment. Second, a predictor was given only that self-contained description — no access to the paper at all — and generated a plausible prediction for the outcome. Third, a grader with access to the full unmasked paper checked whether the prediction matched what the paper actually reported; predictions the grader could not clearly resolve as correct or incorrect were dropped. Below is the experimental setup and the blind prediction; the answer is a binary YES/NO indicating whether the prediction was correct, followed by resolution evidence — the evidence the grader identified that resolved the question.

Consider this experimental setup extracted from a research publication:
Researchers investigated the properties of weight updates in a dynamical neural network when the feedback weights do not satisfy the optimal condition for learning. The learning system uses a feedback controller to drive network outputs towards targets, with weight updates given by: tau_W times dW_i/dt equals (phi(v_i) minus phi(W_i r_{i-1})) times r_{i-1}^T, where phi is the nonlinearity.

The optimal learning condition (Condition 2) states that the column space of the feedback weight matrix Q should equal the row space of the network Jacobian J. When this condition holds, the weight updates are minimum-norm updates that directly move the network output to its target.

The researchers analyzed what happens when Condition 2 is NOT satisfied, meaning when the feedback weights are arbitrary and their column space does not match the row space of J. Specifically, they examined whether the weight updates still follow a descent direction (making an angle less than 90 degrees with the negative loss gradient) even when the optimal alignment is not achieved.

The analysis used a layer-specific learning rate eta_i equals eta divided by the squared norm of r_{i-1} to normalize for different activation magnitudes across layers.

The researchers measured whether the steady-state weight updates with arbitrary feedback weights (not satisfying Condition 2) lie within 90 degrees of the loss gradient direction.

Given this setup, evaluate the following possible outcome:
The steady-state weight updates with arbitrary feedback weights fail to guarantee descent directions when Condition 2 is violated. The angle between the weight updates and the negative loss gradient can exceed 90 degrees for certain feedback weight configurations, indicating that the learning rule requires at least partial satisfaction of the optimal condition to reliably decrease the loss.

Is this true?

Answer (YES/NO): NO